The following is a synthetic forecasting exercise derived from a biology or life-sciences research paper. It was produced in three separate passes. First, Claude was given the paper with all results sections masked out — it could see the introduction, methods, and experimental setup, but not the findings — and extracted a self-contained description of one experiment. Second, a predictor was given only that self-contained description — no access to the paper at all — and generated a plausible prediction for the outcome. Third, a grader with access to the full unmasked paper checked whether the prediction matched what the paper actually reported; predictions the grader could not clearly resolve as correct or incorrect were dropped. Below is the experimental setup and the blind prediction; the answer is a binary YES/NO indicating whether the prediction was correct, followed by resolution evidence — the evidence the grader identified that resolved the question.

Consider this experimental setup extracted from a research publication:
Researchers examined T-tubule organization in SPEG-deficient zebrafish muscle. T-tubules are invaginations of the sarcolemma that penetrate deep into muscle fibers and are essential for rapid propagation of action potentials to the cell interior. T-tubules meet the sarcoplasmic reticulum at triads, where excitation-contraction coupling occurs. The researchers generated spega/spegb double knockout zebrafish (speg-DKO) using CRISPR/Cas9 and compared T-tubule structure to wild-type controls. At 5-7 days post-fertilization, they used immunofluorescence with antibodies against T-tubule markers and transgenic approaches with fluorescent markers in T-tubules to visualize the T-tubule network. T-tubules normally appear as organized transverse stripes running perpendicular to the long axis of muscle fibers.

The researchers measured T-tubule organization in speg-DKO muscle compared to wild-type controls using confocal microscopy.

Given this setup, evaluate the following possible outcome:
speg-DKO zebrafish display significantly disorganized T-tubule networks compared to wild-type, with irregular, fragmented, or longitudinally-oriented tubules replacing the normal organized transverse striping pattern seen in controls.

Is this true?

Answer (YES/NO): YES